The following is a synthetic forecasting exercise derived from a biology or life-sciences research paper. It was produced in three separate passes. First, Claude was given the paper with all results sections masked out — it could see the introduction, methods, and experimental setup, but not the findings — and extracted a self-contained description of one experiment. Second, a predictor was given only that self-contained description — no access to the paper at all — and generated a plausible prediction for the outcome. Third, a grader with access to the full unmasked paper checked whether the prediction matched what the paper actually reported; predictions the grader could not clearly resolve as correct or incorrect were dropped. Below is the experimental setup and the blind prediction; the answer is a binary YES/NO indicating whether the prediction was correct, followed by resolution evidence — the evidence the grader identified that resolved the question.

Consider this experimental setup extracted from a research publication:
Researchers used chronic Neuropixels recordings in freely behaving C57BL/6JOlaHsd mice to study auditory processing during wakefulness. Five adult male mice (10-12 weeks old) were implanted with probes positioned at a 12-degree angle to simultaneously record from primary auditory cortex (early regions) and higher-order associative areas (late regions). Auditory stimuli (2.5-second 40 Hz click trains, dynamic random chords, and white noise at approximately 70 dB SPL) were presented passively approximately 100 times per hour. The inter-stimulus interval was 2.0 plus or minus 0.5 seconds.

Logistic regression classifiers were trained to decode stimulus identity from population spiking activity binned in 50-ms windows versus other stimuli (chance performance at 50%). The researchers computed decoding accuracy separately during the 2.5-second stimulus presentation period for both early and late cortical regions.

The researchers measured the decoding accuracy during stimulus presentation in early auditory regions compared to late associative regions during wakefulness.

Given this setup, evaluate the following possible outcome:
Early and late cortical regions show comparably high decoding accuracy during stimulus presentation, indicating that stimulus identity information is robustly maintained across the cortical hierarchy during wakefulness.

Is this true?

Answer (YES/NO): NO